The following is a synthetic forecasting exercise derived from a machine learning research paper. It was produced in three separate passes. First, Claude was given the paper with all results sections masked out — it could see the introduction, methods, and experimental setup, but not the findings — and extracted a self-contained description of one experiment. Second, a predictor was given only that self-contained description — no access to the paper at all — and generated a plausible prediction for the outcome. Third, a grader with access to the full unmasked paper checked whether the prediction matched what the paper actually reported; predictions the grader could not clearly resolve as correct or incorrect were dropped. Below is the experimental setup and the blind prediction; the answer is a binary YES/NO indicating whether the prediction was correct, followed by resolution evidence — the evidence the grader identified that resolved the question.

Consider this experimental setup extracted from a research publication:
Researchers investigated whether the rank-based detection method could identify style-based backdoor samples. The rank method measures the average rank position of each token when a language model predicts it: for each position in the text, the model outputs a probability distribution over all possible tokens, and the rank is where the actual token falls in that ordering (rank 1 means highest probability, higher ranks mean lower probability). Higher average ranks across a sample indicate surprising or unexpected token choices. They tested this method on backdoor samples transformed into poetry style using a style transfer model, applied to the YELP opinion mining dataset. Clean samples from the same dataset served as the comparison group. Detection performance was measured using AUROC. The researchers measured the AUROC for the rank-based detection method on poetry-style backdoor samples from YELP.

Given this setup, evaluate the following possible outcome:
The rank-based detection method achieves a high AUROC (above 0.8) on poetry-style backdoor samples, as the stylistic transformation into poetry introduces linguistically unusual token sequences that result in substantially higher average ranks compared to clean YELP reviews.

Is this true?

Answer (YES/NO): NO